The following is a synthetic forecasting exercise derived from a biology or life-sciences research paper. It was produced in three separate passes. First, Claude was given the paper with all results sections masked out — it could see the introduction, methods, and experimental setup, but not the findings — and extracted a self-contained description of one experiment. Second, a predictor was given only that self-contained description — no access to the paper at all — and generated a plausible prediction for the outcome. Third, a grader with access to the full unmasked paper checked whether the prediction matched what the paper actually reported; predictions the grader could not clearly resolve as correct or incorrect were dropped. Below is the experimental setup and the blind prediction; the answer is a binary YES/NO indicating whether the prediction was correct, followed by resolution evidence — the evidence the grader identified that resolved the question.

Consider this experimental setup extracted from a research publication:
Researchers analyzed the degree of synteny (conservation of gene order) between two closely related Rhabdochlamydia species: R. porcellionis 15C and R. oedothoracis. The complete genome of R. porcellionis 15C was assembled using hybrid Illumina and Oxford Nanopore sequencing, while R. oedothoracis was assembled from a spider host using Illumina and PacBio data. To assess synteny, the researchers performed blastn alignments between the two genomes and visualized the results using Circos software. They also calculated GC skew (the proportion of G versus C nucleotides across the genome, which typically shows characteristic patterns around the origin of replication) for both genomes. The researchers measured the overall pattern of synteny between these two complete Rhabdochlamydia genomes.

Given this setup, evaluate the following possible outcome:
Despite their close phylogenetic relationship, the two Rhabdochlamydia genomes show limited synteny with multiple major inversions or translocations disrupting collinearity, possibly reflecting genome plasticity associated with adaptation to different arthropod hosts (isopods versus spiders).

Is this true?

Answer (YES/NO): NO